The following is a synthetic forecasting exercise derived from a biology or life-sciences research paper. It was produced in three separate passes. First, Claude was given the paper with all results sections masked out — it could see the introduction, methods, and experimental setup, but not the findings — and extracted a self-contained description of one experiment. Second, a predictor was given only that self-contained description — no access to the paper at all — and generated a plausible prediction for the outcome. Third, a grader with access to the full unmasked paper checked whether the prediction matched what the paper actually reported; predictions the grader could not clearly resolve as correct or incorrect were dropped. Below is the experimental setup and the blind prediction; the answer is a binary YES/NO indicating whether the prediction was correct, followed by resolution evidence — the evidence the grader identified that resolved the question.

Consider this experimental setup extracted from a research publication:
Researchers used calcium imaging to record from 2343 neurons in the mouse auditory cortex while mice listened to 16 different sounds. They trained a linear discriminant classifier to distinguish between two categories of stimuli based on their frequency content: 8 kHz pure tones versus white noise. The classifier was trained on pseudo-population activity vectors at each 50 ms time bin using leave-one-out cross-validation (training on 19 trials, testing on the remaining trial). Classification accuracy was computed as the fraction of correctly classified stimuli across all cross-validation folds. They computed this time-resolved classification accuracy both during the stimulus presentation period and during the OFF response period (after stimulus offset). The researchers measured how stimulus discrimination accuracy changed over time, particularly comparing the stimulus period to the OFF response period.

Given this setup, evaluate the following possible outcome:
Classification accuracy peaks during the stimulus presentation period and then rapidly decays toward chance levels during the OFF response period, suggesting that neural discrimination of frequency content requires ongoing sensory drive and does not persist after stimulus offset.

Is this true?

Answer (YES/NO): NO